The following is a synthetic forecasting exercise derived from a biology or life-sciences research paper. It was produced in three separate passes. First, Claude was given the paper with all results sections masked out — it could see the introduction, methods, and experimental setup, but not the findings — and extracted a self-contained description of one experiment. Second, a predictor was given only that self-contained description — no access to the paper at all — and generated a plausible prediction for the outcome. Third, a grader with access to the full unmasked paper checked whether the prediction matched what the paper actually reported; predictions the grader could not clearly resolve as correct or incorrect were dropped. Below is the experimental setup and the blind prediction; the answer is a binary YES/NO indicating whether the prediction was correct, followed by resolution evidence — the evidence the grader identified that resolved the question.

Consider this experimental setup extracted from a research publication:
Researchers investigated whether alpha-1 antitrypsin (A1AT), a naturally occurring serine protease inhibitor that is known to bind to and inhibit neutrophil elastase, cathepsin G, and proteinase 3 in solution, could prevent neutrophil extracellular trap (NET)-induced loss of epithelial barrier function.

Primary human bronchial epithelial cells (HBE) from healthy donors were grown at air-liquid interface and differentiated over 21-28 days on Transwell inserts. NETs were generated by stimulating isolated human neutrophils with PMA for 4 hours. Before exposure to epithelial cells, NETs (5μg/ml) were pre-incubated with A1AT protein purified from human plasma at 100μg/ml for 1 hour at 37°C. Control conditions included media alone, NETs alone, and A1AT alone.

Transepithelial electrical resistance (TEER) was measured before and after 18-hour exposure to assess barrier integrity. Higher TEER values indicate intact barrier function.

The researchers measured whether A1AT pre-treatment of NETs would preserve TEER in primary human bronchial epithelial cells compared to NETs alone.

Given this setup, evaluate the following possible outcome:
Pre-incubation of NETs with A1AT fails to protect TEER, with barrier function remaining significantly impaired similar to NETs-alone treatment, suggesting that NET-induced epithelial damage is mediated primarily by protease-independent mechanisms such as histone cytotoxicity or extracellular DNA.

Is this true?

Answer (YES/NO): NO